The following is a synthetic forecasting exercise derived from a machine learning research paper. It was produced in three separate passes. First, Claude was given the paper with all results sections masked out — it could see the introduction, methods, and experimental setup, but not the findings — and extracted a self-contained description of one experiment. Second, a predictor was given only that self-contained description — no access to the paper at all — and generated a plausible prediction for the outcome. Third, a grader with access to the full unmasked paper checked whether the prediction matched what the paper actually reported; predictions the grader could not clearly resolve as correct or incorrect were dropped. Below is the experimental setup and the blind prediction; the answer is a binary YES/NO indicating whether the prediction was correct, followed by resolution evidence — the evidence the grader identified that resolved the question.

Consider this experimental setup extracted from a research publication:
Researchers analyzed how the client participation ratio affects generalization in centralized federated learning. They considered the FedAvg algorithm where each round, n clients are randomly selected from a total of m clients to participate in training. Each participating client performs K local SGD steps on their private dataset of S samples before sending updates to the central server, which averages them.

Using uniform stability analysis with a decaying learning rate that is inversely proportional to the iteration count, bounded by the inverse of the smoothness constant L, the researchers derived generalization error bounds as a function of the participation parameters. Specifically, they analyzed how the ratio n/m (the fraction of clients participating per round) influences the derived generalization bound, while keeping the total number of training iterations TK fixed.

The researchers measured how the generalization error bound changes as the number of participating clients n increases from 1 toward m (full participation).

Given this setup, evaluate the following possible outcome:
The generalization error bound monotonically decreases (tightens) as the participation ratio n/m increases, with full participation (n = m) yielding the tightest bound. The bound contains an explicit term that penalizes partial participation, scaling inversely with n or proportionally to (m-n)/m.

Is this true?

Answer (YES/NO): NO